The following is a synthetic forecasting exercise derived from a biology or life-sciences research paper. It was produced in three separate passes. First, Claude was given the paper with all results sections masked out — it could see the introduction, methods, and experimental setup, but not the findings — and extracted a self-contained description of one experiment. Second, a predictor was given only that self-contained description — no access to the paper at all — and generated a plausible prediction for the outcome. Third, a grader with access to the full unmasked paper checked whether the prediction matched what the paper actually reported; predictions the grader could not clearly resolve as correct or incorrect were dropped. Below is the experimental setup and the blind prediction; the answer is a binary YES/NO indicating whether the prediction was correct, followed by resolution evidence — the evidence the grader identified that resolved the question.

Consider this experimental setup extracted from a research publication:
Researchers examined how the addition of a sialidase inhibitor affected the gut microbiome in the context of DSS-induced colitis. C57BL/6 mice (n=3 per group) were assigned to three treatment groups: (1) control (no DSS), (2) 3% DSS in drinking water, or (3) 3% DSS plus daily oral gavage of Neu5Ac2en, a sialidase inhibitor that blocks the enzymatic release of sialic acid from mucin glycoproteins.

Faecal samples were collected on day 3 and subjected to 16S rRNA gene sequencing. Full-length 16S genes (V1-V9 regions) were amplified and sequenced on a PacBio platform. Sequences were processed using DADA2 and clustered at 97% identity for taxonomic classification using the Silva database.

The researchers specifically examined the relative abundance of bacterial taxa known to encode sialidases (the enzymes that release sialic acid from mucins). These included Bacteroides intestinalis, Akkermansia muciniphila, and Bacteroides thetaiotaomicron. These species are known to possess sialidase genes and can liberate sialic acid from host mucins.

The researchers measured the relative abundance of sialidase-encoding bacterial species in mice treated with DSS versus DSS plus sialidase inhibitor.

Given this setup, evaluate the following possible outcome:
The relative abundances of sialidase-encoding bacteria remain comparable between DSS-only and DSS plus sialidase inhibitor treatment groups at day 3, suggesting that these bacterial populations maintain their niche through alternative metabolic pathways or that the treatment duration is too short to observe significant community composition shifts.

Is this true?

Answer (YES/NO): YES